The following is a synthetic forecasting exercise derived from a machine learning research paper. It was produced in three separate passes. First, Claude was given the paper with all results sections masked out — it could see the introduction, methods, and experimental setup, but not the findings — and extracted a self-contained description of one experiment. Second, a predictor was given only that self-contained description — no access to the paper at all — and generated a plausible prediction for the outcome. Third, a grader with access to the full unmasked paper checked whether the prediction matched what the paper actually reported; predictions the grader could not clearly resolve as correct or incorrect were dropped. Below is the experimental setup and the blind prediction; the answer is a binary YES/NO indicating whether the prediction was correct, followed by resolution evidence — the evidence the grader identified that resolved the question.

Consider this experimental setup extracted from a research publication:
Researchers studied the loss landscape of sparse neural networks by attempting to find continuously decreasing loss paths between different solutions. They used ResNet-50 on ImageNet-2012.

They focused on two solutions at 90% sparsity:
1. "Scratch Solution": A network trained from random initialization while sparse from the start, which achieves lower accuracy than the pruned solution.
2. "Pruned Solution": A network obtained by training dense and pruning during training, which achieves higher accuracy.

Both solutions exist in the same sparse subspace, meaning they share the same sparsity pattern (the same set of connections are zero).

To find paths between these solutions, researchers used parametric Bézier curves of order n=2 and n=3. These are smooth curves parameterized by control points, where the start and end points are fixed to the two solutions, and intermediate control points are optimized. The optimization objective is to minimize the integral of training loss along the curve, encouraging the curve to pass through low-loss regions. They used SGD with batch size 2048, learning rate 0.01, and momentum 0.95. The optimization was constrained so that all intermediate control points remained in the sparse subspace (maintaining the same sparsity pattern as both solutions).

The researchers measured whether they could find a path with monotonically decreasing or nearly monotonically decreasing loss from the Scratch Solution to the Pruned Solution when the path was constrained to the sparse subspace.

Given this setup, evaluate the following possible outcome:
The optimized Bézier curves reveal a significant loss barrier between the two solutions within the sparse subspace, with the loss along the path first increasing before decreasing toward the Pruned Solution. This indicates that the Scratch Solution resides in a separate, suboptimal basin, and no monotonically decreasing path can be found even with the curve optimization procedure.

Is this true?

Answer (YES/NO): YES